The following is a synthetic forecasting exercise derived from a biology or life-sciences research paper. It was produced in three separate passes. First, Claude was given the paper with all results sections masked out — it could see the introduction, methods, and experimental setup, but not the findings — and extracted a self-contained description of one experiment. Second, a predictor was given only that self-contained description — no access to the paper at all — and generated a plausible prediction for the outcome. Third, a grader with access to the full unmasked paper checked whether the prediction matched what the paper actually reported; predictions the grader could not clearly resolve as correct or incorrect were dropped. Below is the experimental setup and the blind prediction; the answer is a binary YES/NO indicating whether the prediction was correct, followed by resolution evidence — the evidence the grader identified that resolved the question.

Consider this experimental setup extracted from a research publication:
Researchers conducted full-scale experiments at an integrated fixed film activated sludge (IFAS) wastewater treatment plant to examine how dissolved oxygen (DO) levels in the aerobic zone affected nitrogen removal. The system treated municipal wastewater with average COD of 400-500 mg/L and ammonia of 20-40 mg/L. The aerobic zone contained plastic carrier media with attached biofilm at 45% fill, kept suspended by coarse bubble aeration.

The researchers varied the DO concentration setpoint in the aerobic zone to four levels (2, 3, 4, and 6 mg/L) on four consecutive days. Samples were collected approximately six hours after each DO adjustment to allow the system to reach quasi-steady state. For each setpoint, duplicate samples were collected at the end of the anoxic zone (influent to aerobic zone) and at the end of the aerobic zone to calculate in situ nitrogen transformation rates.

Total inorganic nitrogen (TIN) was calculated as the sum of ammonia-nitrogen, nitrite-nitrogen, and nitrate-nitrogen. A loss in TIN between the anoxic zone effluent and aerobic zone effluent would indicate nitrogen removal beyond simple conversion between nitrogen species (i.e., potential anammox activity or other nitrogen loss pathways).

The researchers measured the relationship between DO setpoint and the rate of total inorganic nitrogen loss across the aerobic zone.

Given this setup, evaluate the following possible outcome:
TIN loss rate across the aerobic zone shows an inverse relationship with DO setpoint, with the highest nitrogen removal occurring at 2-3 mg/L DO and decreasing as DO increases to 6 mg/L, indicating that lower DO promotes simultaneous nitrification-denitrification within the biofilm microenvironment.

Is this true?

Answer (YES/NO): NO